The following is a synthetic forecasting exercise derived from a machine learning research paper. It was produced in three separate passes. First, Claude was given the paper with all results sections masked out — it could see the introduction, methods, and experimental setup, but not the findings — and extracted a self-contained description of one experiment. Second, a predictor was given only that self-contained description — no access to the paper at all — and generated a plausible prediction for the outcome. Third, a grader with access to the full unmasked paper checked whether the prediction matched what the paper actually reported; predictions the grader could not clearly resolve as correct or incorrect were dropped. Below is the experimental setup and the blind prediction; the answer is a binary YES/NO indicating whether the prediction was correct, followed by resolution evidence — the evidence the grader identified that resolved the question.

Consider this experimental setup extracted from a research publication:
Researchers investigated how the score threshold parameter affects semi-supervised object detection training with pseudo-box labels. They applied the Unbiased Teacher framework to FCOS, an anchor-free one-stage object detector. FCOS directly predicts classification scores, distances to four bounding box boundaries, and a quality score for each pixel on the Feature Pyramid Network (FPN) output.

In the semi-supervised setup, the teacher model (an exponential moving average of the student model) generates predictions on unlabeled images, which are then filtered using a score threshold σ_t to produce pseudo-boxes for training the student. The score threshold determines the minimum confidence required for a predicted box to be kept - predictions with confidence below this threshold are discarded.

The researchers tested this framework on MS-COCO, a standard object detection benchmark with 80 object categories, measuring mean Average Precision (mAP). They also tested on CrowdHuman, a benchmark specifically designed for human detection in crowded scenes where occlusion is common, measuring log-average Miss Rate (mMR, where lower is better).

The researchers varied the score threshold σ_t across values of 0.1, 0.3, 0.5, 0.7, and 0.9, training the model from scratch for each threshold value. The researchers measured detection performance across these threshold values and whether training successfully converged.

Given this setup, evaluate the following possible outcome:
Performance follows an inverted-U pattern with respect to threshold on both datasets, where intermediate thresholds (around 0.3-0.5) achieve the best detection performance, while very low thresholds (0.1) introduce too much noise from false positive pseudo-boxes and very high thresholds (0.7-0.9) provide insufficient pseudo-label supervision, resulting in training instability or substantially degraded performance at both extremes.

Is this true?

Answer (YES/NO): NO